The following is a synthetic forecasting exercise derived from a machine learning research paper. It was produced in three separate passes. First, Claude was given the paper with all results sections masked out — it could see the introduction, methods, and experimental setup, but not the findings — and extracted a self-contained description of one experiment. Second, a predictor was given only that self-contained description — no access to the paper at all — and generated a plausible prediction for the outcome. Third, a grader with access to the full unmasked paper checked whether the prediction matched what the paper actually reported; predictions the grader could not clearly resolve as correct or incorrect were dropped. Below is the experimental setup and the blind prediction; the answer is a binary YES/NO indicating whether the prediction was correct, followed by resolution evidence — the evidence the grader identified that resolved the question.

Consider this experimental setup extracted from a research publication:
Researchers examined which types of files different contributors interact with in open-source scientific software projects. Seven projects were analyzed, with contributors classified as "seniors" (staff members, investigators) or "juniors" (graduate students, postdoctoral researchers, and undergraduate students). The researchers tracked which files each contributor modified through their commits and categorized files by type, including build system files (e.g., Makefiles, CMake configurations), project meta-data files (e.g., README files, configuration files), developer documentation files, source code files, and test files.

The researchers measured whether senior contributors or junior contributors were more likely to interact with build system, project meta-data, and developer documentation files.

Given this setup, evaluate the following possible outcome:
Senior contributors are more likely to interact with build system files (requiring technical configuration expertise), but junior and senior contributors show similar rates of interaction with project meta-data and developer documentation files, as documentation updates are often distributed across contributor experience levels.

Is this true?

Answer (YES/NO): NO